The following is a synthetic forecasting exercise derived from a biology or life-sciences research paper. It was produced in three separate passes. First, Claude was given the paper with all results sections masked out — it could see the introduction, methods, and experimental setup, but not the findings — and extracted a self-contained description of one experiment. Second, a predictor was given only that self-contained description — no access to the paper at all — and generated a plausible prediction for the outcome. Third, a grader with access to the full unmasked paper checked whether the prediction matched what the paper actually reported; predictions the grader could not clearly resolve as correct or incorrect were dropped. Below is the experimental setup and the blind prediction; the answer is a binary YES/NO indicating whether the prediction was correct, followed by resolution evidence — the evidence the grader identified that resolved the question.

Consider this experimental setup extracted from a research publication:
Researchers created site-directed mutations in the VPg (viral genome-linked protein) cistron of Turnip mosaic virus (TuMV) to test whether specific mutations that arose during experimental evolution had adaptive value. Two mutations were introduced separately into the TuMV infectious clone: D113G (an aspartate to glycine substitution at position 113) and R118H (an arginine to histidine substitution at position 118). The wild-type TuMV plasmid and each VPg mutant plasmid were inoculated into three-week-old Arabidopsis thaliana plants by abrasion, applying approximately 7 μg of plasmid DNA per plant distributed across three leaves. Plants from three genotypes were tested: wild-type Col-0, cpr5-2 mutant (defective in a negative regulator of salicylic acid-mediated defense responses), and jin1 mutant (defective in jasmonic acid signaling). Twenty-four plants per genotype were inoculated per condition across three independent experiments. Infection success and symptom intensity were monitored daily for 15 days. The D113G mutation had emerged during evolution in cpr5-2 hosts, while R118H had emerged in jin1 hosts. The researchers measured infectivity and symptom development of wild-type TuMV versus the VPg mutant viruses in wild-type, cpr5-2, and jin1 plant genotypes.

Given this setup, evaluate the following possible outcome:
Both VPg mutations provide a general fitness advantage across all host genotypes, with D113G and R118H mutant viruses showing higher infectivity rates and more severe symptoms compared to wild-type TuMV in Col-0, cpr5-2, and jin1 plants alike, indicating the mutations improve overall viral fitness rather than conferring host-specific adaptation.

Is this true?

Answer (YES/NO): NO